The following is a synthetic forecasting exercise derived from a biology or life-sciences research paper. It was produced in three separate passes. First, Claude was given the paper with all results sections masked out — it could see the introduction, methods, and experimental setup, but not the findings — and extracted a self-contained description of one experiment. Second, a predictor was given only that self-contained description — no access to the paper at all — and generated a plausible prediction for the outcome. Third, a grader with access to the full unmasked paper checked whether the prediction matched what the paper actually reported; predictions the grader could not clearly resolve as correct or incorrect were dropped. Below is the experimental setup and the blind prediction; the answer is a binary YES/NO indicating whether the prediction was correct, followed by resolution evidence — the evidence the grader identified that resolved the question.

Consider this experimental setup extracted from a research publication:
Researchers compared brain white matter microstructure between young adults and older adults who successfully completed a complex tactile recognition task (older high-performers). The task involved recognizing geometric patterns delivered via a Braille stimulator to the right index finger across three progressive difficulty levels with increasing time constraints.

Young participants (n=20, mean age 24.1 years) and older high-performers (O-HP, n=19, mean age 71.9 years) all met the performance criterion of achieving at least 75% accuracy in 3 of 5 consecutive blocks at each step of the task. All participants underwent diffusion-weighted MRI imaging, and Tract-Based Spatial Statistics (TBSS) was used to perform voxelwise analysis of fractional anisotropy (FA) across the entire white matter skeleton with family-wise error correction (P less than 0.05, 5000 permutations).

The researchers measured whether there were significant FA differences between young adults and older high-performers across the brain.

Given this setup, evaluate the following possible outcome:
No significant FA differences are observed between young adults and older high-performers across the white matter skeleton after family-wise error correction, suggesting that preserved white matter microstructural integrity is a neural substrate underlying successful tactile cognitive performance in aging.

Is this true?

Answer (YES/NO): NO